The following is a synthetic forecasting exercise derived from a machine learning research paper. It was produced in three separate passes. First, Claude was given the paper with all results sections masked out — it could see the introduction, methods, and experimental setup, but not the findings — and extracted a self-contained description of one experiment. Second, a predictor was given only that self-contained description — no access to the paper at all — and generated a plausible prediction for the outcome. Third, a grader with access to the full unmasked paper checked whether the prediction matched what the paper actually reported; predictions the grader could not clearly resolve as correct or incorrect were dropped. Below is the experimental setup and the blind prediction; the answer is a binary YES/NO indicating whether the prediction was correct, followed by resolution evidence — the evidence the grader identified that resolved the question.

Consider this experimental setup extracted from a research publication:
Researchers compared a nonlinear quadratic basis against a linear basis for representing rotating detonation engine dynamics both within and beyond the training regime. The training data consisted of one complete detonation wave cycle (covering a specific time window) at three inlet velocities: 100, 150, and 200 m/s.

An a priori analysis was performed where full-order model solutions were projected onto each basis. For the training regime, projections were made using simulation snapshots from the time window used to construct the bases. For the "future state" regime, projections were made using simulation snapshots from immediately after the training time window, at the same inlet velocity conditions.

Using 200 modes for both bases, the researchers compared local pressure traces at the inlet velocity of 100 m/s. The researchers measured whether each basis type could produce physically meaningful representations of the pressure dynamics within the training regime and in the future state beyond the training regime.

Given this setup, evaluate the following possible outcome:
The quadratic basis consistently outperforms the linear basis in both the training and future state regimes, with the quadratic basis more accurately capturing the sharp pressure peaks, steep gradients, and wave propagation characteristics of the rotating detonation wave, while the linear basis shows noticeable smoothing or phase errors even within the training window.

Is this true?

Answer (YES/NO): NO